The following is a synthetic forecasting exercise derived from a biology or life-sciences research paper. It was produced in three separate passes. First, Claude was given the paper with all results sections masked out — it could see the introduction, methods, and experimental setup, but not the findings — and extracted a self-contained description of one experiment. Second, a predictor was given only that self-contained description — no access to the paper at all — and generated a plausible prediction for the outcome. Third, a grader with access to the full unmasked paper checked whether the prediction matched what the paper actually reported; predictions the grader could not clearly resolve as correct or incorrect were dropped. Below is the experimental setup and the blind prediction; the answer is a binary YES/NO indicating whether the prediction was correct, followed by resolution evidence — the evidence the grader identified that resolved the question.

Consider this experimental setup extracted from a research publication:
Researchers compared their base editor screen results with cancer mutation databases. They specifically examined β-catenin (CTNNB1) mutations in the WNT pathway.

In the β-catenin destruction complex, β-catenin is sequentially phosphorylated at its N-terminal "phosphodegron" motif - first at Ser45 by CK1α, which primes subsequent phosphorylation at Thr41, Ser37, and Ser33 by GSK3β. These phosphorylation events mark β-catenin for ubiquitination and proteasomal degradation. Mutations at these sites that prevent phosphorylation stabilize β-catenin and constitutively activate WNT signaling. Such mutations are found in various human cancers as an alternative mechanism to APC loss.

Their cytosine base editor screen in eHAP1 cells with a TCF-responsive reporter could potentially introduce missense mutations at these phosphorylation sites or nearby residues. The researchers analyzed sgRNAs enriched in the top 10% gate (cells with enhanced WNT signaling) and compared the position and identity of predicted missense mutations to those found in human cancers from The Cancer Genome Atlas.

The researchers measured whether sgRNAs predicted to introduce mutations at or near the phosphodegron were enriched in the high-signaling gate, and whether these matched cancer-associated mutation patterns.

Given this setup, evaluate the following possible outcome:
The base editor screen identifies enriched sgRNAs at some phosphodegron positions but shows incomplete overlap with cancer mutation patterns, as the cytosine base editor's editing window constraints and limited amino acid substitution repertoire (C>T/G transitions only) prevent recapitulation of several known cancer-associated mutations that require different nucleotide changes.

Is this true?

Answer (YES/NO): NO